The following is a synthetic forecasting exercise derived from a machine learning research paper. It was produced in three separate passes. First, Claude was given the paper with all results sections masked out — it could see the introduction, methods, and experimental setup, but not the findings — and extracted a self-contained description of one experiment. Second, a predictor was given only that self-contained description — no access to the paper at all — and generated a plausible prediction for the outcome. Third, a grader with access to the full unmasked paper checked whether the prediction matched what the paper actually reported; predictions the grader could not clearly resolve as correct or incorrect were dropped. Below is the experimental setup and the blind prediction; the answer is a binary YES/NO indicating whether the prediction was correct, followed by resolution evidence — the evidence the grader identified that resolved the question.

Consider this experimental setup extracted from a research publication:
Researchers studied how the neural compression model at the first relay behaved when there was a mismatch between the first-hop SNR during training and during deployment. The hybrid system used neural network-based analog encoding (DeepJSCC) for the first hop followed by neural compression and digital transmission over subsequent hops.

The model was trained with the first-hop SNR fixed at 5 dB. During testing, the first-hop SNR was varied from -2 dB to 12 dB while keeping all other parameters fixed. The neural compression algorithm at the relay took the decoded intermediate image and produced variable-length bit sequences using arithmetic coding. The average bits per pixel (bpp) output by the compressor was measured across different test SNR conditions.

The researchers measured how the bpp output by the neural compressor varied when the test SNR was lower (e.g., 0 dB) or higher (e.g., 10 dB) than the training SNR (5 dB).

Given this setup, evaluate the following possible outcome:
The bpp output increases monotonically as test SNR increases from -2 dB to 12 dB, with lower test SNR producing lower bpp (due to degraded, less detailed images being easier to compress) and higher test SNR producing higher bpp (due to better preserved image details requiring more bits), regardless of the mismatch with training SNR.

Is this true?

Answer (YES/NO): NO